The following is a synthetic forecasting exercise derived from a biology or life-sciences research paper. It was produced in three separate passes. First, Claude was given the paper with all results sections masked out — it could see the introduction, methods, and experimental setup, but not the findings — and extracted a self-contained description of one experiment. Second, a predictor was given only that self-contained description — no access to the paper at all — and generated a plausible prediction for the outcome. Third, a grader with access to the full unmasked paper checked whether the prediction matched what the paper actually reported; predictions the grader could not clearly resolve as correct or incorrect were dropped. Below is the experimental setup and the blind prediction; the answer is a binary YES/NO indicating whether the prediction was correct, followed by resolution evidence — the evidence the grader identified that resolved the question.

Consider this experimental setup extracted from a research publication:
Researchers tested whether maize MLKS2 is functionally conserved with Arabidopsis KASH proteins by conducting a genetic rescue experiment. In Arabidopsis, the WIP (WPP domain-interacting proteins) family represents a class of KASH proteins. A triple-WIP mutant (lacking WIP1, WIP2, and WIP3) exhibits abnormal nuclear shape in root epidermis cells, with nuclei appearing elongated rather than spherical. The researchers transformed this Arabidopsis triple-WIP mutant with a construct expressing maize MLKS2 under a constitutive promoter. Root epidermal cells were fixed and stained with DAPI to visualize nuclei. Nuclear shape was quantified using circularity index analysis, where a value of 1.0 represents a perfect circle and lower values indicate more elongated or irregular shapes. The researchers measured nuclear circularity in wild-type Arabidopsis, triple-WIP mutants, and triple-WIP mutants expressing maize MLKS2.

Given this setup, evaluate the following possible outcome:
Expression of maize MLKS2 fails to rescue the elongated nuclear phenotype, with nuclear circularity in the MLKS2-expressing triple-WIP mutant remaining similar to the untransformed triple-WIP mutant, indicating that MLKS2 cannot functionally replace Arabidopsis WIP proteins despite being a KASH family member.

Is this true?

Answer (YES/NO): NO